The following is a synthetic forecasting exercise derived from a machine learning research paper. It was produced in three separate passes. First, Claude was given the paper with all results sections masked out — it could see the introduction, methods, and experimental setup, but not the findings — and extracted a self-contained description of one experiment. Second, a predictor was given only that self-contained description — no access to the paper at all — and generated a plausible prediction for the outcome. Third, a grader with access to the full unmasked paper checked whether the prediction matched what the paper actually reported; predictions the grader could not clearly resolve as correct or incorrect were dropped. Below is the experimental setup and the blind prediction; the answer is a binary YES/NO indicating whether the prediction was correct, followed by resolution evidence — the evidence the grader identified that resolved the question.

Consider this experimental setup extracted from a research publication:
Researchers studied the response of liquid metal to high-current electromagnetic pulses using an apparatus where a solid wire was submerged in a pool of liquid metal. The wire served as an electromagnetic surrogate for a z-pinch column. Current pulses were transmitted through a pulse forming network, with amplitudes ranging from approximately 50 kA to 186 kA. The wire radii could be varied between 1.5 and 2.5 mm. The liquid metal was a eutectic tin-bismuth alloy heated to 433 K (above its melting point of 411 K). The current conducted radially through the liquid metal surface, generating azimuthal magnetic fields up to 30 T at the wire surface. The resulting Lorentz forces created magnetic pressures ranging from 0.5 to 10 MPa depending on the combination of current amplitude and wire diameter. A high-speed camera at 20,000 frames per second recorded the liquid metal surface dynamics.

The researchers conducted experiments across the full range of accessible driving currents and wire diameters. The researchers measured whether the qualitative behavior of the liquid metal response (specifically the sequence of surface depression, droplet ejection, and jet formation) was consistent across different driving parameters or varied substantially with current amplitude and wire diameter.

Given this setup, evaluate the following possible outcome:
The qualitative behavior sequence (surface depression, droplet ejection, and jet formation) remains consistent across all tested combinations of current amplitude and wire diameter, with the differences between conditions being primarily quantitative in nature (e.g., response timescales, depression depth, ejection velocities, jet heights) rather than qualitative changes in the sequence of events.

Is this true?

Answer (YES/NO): YES